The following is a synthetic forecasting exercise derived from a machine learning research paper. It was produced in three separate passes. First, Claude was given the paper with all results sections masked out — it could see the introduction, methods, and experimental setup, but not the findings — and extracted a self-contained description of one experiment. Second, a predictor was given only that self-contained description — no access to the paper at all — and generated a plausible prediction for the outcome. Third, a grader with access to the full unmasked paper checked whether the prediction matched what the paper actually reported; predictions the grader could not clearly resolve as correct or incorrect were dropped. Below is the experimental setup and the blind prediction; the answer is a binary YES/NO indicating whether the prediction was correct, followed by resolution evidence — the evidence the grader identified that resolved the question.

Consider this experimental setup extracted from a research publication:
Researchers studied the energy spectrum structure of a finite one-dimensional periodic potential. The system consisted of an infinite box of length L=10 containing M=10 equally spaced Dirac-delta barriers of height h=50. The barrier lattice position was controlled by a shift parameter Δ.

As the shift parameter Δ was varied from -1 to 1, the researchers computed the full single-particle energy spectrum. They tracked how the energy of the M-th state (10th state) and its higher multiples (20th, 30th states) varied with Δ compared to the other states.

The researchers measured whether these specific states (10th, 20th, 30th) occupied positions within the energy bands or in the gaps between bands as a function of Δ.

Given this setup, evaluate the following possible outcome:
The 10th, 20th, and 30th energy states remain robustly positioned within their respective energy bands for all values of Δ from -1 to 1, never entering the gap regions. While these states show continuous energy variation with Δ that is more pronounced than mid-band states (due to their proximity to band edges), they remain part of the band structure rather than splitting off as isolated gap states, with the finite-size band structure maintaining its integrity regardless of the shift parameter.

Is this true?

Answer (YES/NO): NO